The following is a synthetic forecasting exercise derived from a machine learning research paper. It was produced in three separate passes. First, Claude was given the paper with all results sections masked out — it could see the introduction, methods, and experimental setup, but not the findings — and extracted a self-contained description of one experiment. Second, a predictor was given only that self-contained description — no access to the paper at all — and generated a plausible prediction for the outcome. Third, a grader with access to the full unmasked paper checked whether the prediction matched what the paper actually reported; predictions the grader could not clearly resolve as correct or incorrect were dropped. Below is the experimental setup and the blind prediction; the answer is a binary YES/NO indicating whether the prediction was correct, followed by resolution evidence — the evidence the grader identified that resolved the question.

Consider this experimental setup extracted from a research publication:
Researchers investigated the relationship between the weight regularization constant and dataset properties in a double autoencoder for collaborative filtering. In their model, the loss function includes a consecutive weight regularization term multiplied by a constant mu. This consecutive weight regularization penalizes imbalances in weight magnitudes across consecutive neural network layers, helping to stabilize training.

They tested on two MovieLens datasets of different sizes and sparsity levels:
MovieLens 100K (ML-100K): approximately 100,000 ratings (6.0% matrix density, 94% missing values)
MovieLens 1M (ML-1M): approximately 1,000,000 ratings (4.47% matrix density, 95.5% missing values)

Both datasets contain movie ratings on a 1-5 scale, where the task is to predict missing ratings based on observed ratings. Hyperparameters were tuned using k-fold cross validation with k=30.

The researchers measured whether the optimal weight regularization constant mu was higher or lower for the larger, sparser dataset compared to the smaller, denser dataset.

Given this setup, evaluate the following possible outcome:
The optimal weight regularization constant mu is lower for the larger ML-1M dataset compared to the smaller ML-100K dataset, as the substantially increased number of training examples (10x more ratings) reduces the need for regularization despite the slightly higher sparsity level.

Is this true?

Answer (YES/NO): NO